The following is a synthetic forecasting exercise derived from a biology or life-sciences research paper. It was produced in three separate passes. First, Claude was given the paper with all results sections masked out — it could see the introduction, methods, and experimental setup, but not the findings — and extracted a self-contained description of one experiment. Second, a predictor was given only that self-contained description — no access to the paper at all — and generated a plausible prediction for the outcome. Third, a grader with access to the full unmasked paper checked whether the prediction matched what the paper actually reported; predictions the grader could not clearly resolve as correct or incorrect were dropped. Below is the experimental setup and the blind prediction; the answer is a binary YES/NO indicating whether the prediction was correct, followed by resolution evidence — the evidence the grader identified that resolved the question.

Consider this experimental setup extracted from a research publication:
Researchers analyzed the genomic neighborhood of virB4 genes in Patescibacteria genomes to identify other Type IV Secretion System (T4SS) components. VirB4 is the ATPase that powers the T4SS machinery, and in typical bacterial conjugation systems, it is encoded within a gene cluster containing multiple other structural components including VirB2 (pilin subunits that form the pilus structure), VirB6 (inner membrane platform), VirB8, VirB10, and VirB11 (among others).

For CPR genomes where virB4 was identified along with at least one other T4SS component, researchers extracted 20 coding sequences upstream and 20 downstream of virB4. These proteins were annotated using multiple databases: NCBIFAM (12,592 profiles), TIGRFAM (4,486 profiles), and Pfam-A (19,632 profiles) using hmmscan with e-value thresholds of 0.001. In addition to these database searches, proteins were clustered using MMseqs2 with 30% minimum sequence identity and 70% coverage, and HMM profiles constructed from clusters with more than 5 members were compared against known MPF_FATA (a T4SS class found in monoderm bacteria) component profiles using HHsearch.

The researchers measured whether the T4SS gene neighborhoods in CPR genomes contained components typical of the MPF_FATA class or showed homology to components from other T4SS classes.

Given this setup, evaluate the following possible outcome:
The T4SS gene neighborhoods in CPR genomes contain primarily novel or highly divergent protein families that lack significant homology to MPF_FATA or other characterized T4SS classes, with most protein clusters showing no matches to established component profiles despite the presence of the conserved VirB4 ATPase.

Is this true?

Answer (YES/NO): NO